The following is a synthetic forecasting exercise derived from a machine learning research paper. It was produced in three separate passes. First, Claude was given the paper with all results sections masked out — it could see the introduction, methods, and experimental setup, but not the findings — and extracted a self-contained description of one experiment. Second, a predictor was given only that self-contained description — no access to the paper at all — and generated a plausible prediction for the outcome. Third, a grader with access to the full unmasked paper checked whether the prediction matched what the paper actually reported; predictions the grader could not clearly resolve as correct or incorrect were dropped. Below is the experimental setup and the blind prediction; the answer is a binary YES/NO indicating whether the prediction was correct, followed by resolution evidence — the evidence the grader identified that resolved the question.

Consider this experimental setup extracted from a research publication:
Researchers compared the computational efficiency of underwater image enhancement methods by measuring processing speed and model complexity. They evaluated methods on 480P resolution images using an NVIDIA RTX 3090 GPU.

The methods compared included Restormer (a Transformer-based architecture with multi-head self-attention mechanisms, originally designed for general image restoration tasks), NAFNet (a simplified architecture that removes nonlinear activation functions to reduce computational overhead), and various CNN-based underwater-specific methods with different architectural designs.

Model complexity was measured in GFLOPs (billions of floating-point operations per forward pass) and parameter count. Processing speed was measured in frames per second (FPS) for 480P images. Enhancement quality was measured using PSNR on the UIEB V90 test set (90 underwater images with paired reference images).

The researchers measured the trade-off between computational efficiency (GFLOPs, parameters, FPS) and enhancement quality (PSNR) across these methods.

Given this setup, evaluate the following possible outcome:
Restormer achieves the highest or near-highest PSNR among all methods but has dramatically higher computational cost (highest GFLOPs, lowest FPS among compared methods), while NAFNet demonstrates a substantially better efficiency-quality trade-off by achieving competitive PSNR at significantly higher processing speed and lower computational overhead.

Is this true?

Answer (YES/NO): NO